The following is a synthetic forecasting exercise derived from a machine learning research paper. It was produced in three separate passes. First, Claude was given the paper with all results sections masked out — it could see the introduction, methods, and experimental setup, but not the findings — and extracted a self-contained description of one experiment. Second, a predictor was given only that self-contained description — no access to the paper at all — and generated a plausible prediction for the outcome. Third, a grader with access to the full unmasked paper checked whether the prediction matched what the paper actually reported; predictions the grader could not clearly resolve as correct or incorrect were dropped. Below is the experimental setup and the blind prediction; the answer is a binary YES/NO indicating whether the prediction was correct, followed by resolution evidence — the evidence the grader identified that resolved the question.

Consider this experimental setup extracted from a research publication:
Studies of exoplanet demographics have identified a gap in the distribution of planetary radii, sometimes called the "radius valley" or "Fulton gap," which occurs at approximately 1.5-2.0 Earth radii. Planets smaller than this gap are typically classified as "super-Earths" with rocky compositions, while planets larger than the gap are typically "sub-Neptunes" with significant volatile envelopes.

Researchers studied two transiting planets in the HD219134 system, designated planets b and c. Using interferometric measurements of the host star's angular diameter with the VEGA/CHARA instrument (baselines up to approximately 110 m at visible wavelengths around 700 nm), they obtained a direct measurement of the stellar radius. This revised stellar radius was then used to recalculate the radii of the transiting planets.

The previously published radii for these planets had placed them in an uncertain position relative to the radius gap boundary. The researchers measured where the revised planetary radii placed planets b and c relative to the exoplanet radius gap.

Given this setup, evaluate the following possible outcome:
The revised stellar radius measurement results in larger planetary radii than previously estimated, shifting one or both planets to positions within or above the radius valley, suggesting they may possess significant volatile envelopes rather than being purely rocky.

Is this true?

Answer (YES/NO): NO